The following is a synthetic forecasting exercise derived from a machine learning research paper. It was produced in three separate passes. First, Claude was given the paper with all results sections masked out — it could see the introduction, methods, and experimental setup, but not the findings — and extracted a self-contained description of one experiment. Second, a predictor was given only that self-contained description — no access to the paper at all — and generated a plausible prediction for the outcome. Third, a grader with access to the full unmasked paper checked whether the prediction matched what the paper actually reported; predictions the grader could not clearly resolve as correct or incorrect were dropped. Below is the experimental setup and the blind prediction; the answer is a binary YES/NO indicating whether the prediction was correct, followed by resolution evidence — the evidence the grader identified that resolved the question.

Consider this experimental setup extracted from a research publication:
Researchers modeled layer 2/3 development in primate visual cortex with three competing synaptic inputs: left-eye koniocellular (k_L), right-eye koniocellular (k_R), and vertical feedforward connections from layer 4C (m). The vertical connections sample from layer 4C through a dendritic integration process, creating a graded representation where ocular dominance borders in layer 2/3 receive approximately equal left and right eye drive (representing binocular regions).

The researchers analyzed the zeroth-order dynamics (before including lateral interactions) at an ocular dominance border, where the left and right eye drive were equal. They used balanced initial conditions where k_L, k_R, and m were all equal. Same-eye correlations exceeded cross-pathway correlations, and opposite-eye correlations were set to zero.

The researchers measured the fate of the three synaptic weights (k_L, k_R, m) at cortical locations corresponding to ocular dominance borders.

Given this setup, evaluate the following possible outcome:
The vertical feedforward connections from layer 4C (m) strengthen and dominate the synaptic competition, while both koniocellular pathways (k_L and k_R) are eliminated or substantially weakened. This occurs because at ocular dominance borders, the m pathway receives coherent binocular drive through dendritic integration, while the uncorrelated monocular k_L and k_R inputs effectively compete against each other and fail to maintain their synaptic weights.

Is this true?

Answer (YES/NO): YES